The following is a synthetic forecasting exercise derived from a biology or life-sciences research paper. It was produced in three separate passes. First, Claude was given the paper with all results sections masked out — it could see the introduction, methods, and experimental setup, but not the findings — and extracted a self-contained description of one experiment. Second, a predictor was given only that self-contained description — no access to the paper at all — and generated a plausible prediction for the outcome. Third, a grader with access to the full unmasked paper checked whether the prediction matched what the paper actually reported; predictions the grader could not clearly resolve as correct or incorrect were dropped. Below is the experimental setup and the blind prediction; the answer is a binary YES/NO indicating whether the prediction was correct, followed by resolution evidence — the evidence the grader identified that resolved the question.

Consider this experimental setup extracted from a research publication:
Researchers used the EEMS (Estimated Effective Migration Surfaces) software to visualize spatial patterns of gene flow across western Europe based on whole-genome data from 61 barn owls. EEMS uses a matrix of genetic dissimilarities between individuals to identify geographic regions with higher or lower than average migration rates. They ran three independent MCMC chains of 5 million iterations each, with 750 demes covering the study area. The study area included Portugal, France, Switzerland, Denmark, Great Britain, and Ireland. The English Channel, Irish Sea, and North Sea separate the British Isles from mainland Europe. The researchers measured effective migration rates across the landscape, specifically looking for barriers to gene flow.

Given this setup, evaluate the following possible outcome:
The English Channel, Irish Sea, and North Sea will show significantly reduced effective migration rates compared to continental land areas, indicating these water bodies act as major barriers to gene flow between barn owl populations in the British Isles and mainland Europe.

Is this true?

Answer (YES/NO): YES